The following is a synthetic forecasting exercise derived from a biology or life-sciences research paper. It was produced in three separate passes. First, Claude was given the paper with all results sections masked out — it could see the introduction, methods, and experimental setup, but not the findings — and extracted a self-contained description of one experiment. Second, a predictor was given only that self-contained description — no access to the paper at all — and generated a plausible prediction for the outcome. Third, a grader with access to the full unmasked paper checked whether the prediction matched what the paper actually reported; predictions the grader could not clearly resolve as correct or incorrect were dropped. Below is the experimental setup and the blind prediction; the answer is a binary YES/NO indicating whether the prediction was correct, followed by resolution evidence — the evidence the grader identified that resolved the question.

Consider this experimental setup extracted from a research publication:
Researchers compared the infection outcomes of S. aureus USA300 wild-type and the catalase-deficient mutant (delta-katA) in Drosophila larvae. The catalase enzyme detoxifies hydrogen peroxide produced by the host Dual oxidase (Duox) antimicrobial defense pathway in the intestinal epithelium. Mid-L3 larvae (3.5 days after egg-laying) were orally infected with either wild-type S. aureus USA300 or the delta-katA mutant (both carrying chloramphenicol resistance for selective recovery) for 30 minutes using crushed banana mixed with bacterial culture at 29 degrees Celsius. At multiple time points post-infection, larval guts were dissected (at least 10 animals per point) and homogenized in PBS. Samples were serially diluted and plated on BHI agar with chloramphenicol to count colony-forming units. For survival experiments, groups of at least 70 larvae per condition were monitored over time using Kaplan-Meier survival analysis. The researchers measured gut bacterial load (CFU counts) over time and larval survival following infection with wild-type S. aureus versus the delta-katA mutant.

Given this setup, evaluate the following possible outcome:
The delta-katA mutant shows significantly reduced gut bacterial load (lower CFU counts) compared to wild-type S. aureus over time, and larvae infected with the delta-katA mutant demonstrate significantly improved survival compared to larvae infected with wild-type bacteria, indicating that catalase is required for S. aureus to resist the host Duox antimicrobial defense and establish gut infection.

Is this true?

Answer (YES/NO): YES